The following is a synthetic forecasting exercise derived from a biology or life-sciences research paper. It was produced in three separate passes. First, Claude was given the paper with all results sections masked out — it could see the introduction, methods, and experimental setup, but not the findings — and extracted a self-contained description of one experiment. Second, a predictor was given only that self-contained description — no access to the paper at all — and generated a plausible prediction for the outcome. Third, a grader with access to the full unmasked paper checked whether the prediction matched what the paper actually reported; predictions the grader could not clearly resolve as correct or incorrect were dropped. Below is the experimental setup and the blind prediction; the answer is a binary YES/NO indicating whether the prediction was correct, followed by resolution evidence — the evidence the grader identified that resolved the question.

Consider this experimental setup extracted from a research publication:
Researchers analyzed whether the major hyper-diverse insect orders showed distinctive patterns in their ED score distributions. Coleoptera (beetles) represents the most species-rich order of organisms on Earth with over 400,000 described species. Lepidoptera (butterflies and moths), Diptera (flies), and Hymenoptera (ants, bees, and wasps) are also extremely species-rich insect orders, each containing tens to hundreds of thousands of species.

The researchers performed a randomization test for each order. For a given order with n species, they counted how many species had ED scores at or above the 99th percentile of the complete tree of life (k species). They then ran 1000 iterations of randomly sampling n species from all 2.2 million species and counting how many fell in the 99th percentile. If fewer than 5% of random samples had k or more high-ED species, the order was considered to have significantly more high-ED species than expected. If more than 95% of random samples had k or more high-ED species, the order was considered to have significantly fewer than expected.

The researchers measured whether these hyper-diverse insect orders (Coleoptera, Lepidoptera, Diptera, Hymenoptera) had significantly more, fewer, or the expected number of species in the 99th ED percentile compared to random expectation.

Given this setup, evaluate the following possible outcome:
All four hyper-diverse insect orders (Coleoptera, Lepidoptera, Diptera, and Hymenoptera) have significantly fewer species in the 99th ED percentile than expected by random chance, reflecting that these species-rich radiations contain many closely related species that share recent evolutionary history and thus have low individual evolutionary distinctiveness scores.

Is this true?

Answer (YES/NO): YES